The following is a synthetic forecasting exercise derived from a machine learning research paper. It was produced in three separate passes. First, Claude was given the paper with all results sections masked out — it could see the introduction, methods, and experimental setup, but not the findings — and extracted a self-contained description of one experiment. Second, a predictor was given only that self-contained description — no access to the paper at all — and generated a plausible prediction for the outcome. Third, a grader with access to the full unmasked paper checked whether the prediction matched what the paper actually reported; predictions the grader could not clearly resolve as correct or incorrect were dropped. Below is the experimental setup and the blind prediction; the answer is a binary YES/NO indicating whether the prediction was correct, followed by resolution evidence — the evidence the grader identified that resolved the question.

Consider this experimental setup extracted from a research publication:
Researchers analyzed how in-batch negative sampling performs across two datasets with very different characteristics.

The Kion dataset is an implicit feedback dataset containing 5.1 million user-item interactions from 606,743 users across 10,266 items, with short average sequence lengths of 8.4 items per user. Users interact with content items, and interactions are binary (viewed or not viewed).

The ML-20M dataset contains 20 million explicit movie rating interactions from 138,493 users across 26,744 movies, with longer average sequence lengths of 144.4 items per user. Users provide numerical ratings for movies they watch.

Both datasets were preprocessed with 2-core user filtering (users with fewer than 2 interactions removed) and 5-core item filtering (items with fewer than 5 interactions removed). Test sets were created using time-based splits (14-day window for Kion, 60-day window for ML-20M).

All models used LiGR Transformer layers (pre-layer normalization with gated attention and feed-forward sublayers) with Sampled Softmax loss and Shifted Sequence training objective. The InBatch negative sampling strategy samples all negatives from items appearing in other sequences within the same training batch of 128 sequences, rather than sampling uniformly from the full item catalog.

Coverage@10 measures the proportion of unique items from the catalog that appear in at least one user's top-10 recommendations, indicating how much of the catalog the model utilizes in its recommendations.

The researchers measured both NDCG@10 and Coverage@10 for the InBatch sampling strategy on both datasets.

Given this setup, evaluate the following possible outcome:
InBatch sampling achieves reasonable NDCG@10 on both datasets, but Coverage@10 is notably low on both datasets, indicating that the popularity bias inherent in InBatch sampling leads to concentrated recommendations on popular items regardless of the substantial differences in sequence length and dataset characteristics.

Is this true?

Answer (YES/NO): NO